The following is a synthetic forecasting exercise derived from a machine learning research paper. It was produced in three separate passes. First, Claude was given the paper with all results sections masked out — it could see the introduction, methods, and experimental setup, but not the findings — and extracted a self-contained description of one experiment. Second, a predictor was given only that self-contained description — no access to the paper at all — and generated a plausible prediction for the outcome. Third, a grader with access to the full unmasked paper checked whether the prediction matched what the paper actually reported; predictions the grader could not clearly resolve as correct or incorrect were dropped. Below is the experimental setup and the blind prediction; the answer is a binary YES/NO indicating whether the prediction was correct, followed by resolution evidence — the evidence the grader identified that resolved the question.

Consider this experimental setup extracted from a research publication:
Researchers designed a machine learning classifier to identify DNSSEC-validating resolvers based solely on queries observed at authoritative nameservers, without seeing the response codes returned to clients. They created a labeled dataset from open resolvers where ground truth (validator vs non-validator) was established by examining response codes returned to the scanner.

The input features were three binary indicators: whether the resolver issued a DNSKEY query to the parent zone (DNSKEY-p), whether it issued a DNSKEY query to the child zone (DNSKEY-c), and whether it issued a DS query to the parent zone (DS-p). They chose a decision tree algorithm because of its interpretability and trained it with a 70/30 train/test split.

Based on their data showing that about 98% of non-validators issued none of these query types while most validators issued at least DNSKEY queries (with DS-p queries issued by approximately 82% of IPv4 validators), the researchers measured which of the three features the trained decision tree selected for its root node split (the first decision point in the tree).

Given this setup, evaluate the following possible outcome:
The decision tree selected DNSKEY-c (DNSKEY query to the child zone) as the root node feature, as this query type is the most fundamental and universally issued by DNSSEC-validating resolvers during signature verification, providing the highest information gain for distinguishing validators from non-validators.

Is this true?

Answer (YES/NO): YES